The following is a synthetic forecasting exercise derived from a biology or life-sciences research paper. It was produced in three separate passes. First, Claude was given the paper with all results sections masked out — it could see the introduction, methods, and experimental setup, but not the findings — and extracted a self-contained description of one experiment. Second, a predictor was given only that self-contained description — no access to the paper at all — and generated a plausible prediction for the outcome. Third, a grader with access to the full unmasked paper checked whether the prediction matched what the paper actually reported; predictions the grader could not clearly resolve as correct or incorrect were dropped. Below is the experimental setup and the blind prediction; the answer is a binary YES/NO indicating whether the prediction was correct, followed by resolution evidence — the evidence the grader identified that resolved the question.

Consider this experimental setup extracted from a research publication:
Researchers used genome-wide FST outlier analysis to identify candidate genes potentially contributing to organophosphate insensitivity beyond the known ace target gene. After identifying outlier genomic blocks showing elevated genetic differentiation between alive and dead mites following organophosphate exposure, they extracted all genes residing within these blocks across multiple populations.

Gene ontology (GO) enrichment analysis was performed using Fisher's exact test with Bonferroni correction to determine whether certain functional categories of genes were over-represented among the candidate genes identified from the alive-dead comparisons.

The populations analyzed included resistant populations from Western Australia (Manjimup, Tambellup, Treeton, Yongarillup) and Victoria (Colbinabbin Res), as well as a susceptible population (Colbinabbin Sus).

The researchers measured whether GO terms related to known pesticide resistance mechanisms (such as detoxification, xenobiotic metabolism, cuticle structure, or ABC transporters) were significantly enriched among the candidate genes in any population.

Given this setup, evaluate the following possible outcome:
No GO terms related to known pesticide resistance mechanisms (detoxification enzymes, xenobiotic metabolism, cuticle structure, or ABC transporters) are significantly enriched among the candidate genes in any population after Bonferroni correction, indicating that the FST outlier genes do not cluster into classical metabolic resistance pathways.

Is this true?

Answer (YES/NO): YES